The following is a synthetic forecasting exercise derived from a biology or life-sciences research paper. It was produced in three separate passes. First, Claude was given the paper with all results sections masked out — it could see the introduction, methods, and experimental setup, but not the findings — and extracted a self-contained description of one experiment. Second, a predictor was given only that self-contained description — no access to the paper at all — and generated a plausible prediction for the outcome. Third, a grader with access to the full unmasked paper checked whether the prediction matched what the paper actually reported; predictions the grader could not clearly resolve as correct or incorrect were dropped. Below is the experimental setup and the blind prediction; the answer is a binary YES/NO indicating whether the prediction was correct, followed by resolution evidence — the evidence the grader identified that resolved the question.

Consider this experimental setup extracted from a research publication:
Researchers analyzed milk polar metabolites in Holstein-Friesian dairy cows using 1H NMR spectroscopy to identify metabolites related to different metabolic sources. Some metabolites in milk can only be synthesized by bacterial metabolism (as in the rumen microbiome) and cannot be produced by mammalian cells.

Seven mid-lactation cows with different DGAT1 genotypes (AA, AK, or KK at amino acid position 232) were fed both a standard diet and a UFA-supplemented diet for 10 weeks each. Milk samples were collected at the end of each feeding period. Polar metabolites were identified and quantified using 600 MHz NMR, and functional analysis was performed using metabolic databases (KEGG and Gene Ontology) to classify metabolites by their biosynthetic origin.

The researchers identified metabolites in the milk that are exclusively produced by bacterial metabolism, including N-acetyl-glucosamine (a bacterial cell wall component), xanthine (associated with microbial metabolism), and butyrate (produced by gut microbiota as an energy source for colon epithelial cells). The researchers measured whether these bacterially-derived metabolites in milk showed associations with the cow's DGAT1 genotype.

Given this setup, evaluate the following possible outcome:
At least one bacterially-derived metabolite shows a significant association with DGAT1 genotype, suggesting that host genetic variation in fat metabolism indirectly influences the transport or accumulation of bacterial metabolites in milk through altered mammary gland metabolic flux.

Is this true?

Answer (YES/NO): NO